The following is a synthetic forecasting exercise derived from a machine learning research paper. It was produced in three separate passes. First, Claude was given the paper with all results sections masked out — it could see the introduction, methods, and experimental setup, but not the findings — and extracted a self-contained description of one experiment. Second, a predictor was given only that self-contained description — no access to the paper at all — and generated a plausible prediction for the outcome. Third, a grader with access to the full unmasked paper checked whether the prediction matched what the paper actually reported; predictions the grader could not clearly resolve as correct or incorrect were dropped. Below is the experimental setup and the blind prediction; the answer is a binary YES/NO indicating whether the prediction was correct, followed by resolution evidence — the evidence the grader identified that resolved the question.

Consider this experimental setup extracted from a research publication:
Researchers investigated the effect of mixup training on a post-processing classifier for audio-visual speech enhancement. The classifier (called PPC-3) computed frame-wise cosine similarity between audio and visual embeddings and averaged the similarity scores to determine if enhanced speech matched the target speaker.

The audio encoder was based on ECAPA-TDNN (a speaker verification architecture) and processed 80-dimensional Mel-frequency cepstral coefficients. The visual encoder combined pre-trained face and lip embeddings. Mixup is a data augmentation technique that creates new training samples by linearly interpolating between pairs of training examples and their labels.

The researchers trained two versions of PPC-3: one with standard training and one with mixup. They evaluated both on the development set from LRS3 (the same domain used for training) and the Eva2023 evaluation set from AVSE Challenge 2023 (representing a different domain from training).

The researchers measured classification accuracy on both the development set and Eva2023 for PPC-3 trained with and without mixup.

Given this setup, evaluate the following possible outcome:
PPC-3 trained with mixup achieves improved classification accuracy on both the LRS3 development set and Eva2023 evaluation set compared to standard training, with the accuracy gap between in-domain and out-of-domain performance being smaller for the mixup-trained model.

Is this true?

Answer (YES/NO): NO